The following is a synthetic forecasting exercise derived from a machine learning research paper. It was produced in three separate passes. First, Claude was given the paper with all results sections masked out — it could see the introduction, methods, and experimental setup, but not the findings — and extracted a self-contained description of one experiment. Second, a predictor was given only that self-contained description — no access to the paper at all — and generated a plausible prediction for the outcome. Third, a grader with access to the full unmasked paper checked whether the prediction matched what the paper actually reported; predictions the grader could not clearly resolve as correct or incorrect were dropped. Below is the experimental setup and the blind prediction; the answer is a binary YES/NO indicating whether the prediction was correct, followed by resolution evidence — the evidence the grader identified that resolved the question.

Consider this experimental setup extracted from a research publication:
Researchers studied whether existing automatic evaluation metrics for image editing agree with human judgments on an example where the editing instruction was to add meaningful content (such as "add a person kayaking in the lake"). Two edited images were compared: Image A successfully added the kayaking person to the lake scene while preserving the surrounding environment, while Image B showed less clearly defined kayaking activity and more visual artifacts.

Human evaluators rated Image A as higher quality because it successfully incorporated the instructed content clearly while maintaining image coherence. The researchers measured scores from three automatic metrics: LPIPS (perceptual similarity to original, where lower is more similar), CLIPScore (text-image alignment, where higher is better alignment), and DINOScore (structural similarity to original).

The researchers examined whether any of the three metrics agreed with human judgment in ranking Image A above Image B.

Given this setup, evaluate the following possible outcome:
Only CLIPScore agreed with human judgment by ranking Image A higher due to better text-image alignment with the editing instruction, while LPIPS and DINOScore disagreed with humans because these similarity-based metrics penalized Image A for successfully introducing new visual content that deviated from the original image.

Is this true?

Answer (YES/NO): NO